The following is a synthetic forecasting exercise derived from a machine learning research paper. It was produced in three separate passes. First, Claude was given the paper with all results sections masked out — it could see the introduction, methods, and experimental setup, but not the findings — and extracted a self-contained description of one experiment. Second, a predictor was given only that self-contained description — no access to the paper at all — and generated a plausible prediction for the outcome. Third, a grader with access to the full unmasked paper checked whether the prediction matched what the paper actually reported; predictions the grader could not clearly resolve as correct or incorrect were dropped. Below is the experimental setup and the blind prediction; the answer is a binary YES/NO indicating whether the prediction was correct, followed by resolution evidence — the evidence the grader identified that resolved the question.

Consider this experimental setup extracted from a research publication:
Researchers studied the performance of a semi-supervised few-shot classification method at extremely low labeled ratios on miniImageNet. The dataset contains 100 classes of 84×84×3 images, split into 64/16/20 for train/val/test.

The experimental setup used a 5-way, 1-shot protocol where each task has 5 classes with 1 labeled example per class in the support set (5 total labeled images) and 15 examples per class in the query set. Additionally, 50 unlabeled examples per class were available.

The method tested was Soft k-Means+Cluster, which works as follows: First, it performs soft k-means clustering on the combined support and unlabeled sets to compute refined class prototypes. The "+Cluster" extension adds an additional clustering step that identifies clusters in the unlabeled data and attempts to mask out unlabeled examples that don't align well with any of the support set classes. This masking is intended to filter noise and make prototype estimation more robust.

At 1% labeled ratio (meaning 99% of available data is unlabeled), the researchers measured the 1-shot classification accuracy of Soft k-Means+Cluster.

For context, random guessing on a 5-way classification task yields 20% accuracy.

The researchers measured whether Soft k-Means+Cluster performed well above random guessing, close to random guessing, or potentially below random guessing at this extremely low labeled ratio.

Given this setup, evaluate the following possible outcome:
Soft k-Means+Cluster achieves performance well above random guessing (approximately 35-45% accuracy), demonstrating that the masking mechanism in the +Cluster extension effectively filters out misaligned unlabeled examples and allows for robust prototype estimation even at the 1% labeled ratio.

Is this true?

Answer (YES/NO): NO